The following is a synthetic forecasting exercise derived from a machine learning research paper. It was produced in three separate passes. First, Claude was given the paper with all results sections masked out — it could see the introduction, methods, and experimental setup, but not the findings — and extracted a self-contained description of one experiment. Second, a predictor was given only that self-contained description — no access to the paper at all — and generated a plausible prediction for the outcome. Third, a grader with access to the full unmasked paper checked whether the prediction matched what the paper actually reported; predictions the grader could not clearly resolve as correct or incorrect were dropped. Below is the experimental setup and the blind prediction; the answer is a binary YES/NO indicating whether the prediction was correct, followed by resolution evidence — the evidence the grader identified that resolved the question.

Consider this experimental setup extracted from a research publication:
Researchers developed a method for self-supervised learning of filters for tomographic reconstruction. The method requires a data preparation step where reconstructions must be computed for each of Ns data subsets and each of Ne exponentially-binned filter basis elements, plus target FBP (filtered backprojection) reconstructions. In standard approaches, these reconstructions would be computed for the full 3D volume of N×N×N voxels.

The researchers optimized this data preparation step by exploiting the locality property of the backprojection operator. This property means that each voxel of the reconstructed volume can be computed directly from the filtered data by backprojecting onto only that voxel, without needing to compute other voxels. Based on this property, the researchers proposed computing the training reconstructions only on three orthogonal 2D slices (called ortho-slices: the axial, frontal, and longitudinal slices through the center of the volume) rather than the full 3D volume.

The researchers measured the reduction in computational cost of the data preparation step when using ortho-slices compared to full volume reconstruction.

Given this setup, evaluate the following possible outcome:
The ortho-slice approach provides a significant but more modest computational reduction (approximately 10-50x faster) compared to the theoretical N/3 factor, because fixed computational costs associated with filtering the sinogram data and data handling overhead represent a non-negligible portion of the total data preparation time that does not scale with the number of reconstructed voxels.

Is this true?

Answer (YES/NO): NO